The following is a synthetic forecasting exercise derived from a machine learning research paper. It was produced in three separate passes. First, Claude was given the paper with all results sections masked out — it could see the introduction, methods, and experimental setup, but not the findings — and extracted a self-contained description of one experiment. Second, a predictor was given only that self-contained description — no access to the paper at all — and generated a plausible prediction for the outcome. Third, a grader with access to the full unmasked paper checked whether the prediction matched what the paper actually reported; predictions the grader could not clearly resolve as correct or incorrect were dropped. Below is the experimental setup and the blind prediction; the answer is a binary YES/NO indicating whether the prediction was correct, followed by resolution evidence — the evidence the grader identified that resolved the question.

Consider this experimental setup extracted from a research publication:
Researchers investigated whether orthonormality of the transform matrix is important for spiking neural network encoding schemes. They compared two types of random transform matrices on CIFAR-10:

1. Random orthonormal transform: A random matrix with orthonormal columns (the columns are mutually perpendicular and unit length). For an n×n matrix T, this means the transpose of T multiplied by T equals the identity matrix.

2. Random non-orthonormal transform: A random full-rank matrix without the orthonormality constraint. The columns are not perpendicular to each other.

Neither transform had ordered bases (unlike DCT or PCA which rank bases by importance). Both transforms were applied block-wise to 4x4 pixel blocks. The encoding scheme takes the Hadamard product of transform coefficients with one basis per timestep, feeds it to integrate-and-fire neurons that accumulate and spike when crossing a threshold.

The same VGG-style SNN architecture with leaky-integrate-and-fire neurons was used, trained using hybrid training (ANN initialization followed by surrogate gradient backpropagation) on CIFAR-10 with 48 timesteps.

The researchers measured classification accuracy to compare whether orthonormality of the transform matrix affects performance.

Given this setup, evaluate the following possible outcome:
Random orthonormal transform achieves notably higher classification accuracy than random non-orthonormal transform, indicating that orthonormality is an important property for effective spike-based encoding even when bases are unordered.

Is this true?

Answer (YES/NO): YES